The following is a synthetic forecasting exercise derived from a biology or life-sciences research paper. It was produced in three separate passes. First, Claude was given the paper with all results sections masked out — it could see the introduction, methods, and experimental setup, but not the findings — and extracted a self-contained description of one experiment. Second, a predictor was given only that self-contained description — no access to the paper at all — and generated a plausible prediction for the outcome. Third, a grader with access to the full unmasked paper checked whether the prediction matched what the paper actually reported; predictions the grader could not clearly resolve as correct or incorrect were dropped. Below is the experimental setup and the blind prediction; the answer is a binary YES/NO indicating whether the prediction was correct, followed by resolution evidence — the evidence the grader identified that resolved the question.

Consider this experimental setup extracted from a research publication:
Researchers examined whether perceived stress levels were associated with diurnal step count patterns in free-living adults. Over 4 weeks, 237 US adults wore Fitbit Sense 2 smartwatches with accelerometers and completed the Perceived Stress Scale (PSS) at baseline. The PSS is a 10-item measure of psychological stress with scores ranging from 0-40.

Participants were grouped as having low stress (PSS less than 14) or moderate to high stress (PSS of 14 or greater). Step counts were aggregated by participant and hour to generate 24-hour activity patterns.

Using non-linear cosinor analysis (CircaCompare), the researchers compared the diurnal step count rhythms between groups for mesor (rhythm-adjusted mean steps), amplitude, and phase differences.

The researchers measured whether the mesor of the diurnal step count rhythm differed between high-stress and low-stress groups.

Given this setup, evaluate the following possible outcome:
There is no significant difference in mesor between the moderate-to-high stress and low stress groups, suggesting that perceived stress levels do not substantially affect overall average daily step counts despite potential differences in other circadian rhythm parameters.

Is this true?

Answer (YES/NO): YES